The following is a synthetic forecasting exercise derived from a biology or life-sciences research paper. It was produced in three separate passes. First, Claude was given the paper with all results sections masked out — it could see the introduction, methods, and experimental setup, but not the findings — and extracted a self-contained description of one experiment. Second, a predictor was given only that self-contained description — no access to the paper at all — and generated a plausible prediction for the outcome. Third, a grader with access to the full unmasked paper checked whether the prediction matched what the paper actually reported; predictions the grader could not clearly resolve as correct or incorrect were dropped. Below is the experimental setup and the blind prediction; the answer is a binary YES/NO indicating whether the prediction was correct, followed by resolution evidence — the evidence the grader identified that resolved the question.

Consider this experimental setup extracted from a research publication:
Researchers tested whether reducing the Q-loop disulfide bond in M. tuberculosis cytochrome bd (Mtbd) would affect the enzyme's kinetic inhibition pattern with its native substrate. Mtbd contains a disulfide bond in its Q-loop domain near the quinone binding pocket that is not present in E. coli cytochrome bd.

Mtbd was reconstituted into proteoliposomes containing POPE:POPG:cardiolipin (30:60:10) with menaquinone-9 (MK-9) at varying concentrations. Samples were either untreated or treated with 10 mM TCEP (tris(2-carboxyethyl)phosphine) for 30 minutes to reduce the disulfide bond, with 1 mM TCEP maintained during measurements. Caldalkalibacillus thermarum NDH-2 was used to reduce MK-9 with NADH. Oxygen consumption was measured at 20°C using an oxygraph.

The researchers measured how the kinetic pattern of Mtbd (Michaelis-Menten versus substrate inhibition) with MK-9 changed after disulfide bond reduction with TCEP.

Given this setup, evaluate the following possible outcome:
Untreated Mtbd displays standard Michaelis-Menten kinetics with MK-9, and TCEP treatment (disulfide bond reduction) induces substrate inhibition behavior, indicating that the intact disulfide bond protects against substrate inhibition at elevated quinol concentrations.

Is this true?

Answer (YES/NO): NO